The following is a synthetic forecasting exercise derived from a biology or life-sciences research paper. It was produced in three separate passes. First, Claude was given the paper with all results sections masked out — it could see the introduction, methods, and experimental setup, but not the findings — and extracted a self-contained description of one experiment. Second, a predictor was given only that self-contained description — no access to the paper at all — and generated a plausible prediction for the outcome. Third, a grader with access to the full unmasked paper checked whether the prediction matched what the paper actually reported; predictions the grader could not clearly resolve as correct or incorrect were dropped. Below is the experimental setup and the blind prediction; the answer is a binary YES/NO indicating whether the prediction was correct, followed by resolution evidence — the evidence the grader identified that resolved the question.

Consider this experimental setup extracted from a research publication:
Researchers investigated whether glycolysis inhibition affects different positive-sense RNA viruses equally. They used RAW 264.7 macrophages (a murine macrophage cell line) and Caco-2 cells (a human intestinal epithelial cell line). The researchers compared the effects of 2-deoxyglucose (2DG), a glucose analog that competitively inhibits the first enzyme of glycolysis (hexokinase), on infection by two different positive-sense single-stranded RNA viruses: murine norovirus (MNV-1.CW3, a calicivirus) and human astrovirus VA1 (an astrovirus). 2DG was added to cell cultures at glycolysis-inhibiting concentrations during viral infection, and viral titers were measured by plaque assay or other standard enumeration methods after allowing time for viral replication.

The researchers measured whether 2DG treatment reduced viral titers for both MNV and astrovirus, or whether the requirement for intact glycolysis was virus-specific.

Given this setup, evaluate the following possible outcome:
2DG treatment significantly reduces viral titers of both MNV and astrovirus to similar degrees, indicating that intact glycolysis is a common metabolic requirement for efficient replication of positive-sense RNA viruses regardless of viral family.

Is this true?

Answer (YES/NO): NO